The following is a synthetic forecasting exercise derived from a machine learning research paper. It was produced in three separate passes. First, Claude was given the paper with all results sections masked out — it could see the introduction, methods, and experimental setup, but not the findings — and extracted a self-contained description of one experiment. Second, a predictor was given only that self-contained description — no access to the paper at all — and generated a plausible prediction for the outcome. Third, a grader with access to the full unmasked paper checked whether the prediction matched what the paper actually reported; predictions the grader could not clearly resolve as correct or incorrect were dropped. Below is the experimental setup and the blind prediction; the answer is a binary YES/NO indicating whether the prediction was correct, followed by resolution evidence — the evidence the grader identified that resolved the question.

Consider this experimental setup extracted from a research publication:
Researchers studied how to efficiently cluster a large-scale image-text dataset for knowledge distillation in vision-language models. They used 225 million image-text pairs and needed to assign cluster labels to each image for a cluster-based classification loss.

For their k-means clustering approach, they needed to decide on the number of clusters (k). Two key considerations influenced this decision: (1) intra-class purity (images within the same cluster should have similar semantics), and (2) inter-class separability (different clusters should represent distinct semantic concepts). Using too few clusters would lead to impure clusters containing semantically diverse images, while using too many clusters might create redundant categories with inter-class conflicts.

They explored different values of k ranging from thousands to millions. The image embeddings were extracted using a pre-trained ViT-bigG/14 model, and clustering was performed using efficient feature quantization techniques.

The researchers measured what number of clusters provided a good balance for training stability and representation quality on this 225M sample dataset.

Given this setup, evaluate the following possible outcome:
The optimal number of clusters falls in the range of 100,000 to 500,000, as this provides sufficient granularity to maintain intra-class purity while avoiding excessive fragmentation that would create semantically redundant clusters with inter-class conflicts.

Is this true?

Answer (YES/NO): NO